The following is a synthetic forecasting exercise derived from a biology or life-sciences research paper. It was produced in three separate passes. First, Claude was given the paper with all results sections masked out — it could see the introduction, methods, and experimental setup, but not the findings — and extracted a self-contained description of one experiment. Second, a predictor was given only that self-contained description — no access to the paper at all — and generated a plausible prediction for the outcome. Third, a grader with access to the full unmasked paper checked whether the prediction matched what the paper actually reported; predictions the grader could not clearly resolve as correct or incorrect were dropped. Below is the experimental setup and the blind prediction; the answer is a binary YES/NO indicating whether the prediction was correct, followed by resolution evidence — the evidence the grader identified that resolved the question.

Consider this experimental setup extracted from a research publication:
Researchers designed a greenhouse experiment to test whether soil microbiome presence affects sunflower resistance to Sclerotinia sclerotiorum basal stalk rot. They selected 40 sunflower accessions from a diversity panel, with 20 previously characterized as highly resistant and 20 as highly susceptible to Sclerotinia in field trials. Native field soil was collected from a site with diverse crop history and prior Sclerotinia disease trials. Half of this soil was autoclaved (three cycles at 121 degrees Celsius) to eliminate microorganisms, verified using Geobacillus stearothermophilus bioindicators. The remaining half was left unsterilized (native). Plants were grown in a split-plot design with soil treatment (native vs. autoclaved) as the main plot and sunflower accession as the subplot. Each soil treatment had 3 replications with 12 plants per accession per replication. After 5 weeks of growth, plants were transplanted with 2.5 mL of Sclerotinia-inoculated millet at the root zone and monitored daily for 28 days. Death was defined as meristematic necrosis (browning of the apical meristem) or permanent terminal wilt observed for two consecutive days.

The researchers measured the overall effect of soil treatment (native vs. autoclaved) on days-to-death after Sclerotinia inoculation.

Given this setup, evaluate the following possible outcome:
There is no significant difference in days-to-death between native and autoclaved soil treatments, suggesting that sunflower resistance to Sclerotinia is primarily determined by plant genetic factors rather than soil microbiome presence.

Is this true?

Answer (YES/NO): NO